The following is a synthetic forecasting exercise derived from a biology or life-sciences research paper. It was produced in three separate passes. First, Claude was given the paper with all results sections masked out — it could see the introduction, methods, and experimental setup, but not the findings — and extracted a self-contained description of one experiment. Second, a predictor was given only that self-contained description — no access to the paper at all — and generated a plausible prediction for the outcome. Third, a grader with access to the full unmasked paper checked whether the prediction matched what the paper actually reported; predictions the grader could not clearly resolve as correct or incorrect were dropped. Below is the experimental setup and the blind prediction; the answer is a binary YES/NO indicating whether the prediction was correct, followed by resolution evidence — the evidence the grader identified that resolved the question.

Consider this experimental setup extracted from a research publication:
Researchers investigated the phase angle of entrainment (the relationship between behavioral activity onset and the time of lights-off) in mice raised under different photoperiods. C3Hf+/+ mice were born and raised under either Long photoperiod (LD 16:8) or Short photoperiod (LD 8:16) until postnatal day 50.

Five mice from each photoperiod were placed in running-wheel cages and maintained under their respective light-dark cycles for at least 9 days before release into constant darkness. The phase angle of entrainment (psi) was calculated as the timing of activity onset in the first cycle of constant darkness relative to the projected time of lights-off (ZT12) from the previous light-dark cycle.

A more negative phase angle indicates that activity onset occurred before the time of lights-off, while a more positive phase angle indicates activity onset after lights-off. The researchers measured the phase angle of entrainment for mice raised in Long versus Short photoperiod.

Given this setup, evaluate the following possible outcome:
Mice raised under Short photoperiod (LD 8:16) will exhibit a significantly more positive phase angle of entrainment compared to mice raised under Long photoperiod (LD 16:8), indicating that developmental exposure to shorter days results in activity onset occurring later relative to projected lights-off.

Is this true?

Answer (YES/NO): YES